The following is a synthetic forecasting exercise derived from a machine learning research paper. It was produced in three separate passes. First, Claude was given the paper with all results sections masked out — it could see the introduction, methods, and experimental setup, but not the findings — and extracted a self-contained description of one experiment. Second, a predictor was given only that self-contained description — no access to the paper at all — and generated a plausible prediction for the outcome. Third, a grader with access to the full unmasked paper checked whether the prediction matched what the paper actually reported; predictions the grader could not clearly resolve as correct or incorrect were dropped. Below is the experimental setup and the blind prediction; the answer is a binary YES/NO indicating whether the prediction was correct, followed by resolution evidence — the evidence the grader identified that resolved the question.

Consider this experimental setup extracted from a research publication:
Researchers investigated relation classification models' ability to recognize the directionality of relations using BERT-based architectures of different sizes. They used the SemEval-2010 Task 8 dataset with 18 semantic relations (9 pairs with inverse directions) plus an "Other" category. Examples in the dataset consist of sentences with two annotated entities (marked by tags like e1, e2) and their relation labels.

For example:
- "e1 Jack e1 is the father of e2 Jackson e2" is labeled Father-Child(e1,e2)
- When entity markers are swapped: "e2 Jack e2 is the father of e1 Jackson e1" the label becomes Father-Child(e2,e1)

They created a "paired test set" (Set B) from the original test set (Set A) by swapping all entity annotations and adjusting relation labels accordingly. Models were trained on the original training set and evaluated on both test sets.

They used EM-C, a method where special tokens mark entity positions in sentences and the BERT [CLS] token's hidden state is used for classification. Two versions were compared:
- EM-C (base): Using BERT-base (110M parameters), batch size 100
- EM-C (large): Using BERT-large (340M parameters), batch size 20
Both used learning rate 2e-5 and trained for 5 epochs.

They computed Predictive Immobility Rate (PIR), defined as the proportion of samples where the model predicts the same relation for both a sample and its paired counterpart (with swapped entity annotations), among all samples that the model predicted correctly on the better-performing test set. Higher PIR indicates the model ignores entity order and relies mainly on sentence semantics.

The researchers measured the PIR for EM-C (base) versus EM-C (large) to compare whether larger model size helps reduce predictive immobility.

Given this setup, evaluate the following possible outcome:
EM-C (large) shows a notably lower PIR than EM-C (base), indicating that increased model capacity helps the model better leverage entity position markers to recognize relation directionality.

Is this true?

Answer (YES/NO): YES